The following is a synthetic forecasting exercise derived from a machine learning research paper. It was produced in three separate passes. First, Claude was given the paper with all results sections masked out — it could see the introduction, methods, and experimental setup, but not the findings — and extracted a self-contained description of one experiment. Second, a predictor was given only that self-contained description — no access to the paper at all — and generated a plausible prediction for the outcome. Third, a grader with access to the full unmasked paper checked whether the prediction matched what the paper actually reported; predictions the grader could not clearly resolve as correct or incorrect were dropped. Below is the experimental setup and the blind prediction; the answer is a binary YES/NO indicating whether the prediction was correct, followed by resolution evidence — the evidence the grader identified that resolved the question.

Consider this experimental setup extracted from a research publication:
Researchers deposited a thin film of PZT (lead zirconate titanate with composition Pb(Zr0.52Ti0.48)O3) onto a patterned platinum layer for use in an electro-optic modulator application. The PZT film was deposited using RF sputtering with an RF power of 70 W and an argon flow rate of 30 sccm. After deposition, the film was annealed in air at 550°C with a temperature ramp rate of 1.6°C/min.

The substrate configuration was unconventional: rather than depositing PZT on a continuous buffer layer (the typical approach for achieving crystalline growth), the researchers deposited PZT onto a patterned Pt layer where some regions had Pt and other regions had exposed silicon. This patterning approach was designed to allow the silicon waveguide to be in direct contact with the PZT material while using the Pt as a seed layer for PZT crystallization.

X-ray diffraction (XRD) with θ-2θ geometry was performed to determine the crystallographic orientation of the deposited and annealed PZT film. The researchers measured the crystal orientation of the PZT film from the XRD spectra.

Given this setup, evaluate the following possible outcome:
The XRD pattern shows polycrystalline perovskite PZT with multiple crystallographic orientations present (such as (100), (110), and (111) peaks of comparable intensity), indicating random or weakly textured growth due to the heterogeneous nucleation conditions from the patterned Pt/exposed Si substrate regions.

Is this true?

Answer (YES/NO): NO